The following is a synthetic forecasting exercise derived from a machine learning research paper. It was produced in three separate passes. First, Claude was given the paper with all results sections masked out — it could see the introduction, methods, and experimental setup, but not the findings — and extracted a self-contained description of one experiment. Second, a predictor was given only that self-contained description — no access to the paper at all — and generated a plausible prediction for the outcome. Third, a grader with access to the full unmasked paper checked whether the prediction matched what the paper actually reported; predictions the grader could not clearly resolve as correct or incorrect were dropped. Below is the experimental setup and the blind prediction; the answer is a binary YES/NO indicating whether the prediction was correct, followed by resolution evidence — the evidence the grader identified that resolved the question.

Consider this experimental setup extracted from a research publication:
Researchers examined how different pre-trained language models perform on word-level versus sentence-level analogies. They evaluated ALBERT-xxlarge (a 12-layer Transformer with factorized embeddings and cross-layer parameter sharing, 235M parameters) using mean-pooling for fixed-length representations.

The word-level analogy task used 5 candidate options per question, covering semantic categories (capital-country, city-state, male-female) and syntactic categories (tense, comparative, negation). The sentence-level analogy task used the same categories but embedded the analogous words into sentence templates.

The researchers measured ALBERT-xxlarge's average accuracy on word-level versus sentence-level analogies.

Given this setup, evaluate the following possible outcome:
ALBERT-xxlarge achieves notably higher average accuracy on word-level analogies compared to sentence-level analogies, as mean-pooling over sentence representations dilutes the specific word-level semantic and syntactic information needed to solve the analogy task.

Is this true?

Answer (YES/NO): YES